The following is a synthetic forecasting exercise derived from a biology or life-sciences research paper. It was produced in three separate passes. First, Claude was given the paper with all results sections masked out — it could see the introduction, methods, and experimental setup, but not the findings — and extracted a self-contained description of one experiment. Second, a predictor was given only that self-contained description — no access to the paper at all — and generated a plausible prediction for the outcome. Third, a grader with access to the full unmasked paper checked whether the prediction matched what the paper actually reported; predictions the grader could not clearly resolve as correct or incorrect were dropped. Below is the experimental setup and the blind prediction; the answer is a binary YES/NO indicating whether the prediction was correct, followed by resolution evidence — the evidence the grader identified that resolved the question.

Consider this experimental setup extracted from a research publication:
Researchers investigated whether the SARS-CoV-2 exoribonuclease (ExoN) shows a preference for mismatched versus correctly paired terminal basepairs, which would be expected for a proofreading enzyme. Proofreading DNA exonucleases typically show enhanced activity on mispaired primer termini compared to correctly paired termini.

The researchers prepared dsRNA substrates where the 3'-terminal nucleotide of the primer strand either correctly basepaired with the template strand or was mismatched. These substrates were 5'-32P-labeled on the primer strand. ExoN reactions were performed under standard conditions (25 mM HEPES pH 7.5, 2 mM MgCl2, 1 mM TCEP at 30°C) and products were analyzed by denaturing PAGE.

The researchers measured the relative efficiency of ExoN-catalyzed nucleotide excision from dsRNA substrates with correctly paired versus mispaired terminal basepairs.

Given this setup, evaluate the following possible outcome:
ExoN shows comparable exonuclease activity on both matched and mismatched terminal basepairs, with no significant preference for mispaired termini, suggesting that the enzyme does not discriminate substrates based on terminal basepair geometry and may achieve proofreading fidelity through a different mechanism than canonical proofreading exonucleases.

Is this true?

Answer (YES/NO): YES